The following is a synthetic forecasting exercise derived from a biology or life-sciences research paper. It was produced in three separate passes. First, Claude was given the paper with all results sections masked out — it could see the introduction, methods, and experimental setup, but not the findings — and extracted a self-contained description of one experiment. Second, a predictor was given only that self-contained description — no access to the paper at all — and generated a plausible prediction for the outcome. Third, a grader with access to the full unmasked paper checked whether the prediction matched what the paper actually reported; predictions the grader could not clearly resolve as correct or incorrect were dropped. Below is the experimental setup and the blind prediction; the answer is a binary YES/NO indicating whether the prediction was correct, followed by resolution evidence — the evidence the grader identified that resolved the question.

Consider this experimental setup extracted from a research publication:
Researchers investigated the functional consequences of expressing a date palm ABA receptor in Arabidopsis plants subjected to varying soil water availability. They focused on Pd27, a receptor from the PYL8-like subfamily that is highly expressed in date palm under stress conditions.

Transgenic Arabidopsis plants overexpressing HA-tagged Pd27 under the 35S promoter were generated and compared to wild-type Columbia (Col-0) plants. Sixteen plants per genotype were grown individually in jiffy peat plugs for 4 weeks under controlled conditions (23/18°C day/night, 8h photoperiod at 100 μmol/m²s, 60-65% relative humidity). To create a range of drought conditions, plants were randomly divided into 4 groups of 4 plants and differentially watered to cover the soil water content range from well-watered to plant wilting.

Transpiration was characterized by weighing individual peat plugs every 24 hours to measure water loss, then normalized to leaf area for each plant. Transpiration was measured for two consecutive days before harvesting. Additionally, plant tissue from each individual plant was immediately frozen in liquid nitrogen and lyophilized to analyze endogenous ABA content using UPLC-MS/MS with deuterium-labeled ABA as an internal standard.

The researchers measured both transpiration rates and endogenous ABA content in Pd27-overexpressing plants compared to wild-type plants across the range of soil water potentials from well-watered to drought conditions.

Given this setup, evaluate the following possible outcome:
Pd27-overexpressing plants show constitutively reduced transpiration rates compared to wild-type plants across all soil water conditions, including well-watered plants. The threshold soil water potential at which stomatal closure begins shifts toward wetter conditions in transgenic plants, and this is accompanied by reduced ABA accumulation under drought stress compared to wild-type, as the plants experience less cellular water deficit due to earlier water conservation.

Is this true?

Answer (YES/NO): YES